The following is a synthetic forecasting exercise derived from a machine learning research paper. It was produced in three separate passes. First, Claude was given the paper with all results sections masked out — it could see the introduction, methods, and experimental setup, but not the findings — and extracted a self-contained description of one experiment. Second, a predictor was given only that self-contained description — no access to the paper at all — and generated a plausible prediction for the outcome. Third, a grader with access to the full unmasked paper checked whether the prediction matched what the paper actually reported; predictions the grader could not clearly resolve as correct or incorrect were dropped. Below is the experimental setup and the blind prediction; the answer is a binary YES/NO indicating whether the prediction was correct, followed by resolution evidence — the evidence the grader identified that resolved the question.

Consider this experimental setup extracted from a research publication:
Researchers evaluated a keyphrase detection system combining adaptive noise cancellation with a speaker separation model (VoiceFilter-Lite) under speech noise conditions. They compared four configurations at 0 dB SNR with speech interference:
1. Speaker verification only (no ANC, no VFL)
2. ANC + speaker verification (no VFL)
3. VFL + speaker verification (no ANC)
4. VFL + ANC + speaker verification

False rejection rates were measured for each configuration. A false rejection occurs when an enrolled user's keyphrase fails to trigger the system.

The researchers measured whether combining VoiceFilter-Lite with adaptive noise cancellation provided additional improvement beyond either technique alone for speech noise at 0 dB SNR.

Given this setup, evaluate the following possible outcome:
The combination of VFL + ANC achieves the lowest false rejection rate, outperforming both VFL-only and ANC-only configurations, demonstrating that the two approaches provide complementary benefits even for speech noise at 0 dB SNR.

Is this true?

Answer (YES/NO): YES